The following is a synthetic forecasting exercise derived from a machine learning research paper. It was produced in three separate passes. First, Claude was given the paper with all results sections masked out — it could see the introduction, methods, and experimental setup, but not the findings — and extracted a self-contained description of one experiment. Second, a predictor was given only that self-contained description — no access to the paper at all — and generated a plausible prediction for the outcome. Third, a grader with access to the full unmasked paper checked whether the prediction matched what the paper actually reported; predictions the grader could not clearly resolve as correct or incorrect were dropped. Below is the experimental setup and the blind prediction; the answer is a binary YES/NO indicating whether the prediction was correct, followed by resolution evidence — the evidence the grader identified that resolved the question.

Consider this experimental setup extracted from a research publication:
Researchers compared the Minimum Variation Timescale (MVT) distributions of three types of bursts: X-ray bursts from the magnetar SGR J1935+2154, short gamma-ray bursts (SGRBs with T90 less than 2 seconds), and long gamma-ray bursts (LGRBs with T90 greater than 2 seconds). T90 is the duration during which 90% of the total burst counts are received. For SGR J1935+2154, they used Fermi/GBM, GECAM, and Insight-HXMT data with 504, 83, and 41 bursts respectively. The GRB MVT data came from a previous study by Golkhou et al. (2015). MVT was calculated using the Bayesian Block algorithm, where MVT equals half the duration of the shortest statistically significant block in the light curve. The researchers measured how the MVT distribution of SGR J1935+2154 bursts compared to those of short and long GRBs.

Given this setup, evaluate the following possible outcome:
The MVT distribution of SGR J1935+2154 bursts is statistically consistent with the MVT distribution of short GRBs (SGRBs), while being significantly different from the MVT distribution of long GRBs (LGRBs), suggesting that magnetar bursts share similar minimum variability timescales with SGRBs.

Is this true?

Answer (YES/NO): NO